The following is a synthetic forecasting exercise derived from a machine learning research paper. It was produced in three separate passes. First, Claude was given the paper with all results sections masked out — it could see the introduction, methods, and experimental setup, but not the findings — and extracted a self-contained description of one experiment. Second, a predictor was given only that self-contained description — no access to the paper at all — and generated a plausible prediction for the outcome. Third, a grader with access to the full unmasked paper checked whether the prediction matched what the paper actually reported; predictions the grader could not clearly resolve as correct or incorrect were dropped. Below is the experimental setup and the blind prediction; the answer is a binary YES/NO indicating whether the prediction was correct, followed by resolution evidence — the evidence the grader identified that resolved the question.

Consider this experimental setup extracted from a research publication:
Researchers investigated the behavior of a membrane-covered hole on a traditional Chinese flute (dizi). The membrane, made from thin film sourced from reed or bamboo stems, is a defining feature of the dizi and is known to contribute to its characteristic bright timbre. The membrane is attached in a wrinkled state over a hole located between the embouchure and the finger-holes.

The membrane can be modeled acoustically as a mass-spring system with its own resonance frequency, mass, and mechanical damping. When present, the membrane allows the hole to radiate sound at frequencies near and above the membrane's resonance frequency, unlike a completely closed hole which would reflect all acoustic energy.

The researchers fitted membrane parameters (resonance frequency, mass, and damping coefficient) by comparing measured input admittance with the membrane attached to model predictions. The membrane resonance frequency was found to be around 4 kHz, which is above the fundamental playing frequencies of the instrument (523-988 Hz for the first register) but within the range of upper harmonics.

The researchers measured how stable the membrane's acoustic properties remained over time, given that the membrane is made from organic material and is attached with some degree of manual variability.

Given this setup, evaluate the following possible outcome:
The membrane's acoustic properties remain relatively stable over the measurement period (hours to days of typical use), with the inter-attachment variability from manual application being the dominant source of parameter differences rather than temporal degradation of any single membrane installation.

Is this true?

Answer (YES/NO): NO